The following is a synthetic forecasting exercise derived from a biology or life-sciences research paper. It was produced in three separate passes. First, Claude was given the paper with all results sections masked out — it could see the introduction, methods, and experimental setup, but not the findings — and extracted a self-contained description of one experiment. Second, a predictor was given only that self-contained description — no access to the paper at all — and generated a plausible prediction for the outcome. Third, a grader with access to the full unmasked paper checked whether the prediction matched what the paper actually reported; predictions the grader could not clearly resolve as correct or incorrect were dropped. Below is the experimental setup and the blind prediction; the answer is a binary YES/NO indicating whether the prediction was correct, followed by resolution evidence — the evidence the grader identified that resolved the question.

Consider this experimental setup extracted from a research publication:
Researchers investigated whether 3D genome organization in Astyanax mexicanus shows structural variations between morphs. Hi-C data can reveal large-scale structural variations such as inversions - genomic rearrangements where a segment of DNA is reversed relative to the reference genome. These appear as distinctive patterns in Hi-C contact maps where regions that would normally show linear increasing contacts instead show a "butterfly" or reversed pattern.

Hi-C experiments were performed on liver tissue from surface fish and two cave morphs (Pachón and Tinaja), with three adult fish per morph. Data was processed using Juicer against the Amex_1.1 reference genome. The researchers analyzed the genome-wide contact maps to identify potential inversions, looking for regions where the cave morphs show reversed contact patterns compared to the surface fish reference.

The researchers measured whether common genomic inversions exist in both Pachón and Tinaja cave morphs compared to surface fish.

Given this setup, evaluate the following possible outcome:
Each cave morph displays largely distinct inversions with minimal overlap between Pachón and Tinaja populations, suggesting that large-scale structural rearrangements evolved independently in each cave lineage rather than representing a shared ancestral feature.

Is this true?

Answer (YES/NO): NO